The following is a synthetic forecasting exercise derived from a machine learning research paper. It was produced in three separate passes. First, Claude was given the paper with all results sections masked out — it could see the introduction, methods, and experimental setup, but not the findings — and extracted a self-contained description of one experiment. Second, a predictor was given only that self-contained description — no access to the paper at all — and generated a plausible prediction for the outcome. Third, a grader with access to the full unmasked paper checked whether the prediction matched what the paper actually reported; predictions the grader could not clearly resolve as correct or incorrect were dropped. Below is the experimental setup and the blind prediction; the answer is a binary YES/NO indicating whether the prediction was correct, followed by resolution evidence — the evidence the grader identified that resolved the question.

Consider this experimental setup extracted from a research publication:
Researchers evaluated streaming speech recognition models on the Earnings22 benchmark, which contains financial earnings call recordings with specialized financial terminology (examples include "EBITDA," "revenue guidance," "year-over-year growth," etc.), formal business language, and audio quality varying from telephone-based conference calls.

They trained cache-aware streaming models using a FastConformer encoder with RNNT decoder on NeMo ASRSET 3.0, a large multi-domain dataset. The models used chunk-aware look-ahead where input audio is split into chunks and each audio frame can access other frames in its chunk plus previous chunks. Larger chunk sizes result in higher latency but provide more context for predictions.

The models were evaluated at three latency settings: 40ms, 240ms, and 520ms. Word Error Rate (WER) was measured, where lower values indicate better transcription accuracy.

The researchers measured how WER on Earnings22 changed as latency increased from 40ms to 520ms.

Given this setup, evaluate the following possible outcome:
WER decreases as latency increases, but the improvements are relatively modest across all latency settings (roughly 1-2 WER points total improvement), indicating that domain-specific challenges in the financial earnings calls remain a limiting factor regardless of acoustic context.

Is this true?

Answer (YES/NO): YES